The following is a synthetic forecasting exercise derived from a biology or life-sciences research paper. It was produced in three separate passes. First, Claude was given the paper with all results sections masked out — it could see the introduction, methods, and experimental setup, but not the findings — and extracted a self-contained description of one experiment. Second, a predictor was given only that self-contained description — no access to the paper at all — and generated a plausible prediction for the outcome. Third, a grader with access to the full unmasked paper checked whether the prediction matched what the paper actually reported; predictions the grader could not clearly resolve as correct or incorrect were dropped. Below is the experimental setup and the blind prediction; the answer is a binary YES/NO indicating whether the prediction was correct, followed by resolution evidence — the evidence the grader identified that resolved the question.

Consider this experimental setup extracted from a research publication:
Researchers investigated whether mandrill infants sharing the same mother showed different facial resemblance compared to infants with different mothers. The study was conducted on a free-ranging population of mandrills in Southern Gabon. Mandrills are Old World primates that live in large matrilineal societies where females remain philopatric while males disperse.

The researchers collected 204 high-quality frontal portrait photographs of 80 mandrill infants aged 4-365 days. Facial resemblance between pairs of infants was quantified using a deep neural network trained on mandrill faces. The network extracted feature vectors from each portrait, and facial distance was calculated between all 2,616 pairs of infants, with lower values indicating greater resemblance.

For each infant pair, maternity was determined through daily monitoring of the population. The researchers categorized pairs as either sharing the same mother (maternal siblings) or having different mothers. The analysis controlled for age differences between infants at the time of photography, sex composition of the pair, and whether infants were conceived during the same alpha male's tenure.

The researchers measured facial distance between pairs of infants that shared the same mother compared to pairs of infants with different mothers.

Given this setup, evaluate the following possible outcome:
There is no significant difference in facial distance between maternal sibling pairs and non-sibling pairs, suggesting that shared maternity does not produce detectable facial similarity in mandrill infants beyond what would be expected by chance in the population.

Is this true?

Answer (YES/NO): YES